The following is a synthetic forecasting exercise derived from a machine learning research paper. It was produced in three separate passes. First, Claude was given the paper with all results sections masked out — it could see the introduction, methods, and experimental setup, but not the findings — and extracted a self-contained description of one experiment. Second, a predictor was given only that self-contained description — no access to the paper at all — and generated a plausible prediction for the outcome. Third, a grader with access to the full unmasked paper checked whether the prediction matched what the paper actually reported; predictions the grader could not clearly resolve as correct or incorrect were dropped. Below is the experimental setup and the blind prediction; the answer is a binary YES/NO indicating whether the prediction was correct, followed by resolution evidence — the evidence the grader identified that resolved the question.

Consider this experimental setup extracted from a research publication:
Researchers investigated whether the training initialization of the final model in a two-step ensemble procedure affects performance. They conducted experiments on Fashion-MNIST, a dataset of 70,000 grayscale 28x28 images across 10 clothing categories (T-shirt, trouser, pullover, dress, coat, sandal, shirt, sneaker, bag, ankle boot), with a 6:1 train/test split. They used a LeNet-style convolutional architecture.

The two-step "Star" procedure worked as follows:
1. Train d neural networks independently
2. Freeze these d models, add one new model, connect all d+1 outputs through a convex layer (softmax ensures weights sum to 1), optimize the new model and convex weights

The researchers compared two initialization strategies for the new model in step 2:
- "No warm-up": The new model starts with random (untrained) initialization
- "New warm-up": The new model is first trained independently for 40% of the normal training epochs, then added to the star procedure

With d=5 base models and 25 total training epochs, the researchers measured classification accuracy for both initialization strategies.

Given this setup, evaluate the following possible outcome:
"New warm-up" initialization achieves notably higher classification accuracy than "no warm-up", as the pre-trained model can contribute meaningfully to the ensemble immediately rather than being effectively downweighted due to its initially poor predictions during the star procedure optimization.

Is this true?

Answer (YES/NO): YES